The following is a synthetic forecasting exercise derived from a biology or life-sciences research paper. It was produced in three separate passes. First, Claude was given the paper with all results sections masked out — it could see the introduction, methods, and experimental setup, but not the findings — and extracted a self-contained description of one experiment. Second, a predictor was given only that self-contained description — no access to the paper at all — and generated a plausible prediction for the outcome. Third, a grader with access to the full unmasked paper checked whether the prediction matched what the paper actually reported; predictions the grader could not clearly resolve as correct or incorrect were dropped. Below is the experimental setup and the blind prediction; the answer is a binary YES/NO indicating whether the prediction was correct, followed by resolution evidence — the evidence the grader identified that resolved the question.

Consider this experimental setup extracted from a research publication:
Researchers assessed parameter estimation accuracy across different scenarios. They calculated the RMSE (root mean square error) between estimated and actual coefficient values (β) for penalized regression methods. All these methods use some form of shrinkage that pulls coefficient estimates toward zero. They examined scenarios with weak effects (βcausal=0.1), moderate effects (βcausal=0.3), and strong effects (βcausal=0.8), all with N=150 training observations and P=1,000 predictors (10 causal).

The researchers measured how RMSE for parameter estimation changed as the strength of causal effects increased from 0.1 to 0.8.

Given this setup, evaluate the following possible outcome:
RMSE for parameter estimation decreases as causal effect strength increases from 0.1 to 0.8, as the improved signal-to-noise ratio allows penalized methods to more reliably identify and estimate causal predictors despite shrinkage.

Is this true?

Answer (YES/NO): NO